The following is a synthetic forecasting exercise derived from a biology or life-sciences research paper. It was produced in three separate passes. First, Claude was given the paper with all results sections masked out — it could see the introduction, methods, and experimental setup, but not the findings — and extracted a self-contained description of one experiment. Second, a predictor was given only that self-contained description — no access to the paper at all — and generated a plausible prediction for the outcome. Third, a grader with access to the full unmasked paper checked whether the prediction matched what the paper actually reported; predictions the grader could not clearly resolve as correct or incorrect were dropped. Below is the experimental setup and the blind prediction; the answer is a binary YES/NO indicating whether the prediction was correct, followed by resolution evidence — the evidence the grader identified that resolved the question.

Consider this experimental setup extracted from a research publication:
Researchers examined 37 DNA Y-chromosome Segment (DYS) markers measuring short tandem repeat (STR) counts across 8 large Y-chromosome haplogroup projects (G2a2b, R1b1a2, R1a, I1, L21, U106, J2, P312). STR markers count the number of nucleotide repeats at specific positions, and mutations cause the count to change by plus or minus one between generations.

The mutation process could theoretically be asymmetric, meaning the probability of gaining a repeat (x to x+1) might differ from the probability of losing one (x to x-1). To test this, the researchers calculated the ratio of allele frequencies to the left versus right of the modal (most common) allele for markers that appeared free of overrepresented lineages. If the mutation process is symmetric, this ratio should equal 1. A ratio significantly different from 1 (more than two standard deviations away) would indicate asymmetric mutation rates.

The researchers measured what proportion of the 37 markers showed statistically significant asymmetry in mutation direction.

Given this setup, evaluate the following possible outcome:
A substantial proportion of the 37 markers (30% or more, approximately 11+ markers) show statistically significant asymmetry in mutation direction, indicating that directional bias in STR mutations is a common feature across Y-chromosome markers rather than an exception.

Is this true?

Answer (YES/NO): YES